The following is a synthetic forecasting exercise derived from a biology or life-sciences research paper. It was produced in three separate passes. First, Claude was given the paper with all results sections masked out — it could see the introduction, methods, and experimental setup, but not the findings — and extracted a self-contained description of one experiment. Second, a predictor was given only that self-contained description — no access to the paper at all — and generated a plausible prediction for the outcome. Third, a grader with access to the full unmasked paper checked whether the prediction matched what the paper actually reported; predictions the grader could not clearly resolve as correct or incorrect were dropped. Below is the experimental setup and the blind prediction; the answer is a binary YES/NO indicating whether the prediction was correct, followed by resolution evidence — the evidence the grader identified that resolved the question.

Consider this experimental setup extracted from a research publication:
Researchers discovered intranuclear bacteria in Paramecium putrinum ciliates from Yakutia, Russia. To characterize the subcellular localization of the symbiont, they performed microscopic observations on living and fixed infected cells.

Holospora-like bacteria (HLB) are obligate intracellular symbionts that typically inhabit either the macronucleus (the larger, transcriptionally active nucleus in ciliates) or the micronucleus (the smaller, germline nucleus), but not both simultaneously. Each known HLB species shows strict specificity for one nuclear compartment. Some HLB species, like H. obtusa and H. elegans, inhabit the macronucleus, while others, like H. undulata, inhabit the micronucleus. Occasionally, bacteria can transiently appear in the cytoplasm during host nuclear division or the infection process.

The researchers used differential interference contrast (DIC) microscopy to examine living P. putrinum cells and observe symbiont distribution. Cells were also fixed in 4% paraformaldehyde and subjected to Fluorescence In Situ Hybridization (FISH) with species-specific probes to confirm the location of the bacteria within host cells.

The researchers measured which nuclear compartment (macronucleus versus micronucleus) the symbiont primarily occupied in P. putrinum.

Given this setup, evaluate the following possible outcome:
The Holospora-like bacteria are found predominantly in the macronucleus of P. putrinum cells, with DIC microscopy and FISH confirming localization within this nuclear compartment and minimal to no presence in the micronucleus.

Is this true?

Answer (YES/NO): YES